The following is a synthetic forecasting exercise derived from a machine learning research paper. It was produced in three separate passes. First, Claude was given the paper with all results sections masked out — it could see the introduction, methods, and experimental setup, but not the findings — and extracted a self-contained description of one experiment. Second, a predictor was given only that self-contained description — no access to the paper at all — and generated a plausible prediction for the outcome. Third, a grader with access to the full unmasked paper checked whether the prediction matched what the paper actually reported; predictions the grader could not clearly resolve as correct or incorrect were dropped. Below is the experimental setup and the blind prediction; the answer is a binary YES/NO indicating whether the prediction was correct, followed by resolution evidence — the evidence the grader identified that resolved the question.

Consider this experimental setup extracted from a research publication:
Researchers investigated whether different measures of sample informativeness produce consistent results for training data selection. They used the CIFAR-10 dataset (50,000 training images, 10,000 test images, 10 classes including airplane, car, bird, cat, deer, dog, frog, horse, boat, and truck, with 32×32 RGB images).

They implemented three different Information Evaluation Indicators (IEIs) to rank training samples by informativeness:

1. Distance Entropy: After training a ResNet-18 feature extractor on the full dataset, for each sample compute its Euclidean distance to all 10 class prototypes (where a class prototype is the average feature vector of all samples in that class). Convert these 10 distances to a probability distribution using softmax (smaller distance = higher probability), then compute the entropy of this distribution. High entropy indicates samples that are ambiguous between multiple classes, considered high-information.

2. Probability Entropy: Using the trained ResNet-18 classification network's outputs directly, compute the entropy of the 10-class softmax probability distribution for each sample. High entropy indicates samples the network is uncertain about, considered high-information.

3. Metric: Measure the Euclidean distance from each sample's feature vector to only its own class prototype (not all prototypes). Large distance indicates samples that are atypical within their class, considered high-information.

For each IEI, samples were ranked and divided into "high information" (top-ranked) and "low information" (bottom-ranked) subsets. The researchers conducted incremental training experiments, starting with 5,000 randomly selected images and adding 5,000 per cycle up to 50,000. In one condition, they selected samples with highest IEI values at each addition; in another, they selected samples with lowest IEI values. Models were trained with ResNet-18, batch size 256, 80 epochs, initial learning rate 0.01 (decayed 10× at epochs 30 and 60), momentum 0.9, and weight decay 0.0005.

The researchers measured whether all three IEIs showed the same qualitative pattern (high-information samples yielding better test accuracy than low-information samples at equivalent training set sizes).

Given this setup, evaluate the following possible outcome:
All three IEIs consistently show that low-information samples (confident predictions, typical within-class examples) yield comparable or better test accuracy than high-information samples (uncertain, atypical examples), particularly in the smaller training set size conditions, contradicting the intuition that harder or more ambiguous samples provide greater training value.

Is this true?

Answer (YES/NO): NO